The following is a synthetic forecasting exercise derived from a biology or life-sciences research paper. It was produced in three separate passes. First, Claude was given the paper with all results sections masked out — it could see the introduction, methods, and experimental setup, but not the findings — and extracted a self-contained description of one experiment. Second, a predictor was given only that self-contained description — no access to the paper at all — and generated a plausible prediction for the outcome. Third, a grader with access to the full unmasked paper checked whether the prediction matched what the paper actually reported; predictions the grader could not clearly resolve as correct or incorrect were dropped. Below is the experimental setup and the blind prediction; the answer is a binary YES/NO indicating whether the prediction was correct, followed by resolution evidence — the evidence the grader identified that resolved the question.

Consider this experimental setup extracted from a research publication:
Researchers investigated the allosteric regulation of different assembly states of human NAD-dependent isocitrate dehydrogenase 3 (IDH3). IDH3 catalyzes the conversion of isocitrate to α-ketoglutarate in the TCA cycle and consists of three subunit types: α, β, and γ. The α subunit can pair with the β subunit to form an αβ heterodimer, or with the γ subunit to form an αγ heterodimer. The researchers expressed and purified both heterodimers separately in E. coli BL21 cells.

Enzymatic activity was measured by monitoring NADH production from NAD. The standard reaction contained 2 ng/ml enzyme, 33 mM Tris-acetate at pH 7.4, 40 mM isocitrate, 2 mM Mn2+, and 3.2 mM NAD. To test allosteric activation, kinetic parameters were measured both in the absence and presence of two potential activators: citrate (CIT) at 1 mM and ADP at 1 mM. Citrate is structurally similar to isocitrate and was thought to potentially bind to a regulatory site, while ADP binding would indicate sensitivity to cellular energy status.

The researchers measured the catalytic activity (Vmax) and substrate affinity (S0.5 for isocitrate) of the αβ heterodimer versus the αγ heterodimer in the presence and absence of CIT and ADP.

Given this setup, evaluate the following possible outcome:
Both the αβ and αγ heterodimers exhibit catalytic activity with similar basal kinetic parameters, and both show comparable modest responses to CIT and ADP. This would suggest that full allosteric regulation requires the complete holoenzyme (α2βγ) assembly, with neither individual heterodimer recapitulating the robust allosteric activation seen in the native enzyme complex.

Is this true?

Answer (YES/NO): NO